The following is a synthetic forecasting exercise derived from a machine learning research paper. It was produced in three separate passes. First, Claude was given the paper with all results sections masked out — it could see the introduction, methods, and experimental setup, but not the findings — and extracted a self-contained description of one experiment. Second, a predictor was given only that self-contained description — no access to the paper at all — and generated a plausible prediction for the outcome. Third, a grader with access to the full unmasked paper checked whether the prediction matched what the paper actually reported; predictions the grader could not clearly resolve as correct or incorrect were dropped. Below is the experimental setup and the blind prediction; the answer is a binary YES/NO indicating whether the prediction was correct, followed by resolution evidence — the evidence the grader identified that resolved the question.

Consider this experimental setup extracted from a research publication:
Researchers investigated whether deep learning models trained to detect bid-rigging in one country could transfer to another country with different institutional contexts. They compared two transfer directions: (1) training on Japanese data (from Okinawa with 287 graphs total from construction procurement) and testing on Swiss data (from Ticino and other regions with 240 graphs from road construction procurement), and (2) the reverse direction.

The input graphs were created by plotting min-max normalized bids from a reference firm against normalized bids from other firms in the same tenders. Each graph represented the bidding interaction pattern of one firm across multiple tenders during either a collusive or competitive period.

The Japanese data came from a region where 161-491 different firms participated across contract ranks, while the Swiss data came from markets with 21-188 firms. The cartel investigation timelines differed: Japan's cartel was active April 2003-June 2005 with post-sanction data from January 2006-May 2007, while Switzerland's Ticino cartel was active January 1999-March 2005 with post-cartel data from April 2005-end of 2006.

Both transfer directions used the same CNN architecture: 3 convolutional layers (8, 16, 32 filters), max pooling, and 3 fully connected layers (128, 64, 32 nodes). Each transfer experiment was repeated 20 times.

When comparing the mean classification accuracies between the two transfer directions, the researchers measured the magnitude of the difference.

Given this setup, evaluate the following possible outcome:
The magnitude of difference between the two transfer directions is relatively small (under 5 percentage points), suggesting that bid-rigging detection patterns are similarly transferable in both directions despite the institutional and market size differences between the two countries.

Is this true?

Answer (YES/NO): NO